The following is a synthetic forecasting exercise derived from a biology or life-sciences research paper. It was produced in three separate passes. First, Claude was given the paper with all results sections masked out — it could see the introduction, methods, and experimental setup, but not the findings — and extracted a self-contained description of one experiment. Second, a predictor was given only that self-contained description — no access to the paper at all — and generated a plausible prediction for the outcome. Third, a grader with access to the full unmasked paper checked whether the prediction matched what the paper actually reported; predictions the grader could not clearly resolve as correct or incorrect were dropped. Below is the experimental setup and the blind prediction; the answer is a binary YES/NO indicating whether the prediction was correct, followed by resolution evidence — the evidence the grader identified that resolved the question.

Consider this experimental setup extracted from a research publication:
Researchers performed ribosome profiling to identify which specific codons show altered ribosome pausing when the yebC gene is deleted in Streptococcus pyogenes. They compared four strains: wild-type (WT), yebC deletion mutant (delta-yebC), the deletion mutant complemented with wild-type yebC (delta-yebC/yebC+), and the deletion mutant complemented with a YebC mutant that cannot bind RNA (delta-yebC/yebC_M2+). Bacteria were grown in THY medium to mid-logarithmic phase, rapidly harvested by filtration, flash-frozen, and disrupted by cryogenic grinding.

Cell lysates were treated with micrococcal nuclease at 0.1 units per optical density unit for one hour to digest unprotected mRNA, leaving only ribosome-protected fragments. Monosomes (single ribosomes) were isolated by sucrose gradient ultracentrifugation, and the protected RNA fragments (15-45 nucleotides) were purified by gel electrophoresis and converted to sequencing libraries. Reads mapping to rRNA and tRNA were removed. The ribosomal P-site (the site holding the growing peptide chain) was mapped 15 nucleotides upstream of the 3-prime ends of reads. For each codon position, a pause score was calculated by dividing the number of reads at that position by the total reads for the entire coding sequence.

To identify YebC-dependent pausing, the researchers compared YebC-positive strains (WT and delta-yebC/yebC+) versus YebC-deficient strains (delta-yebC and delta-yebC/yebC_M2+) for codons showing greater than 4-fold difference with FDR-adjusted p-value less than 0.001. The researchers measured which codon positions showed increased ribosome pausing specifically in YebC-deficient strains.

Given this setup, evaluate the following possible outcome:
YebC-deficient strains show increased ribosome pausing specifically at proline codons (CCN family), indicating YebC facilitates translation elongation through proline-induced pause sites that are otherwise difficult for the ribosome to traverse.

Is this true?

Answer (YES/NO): NO